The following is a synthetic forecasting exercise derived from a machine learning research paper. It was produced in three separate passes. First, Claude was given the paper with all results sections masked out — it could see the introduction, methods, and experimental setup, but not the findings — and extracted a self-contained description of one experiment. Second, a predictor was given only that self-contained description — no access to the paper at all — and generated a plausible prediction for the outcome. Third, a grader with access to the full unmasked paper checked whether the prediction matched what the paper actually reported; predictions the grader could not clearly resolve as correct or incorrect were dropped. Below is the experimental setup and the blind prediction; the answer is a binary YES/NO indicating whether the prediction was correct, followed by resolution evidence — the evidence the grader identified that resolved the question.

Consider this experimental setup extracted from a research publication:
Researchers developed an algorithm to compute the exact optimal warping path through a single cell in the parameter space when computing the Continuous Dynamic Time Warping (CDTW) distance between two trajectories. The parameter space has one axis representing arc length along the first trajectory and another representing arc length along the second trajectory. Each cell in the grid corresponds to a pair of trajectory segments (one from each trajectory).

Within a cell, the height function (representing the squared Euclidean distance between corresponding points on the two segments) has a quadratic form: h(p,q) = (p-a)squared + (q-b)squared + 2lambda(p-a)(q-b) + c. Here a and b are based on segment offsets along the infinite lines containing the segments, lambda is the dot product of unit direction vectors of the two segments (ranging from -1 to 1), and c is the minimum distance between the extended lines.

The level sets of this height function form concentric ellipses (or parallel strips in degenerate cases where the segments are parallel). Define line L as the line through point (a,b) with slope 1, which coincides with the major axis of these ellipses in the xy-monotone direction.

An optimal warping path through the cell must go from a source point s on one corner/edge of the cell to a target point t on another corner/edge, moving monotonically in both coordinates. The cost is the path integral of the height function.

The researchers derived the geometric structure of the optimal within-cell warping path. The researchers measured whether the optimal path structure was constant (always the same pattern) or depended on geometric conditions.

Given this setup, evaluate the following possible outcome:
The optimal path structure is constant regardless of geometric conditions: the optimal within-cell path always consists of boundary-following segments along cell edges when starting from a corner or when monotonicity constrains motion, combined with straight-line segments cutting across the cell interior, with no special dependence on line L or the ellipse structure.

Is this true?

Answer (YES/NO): NO